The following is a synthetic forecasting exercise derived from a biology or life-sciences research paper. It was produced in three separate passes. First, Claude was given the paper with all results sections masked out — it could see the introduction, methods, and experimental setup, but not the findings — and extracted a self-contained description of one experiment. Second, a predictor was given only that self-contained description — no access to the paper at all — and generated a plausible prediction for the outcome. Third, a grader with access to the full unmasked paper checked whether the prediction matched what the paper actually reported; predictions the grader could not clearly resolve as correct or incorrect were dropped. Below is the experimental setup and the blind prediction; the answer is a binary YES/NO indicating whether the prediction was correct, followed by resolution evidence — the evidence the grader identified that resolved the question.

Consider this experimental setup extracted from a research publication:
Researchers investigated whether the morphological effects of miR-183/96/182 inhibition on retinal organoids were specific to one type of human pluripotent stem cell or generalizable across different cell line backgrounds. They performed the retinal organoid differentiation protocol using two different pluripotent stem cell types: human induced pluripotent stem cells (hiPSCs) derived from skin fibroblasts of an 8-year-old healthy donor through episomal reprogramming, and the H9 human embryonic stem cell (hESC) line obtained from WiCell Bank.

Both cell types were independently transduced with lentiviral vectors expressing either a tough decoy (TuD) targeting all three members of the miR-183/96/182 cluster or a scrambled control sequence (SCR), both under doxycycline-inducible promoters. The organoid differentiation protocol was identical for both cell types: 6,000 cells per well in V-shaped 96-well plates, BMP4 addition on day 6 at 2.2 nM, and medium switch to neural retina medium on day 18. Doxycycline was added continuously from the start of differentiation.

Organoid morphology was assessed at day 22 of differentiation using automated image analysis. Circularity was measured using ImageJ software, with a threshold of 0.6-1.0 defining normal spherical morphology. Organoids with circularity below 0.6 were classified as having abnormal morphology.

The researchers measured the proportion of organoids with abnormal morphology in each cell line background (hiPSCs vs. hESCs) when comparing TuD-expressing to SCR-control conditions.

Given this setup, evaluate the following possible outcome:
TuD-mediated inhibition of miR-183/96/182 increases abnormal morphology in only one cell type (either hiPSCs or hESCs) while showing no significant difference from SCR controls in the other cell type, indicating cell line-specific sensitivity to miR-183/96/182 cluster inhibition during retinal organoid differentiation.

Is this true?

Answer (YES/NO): NO